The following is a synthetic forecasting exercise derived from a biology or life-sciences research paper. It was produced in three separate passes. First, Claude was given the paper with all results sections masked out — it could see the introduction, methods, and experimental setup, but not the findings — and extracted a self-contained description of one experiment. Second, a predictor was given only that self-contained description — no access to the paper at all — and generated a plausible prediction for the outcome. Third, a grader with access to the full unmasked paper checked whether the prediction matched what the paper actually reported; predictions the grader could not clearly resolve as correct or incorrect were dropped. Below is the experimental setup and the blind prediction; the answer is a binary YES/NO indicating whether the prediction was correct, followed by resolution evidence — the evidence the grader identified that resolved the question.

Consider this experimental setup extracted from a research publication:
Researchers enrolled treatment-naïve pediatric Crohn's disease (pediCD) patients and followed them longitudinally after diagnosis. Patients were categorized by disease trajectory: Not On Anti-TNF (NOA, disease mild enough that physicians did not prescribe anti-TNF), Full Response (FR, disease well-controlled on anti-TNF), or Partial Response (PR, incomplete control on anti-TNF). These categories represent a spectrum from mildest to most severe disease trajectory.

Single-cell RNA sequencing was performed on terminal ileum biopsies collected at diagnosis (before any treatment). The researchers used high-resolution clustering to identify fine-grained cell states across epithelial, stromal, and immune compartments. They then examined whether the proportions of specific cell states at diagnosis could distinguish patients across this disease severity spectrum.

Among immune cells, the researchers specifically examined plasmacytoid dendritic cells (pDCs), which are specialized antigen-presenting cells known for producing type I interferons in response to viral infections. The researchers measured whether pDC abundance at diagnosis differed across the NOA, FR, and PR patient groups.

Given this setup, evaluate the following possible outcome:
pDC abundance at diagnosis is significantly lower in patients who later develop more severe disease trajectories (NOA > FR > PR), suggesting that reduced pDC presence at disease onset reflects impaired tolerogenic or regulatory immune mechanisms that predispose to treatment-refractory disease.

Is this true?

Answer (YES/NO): NO